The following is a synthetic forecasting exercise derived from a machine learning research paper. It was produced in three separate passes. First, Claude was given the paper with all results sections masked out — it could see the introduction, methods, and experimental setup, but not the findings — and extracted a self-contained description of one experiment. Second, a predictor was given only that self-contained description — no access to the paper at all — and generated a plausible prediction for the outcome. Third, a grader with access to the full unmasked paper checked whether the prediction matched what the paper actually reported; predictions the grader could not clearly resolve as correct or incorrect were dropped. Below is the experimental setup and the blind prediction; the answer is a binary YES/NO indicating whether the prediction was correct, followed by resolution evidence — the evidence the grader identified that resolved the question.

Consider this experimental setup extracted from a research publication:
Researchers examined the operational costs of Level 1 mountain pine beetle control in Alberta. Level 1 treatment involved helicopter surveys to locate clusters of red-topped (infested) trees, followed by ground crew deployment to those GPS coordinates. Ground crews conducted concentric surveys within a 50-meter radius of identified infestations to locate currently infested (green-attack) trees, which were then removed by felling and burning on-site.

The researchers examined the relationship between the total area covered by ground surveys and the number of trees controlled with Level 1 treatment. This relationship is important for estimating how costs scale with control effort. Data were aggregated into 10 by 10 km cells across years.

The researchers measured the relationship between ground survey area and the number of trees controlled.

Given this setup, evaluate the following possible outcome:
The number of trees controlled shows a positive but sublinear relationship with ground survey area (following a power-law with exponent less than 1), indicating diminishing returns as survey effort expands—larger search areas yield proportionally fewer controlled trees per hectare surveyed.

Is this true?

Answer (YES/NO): NO